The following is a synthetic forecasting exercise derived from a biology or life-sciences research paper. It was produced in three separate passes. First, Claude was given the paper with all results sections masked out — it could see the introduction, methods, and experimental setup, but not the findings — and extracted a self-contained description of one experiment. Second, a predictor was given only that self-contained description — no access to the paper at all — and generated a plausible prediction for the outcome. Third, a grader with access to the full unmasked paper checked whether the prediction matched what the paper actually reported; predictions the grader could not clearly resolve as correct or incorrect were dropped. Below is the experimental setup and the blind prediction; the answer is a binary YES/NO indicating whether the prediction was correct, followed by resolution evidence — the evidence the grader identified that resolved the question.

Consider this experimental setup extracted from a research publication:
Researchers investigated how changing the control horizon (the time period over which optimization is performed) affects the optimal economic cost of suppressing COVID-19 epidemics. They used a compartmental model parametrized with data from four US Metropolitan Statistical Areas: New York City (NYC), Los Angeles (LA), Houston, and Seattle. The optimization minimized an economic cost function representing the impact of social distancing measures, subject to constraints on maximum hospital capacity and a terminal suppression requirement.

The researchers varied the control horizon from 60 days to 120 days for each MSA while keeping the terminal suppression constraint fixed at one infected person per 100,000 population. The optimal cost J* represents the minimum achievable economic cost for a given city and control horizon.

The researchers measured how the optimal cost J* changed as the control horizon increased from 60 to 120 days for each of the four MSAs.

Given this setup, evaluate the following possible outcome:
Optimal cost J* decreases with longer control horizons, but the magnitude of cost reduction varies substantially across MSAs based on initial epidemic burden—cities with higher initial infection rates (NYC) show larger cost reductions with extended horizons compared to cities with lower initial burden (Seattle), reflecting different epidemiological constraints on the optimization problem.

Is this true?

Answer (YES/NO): NO